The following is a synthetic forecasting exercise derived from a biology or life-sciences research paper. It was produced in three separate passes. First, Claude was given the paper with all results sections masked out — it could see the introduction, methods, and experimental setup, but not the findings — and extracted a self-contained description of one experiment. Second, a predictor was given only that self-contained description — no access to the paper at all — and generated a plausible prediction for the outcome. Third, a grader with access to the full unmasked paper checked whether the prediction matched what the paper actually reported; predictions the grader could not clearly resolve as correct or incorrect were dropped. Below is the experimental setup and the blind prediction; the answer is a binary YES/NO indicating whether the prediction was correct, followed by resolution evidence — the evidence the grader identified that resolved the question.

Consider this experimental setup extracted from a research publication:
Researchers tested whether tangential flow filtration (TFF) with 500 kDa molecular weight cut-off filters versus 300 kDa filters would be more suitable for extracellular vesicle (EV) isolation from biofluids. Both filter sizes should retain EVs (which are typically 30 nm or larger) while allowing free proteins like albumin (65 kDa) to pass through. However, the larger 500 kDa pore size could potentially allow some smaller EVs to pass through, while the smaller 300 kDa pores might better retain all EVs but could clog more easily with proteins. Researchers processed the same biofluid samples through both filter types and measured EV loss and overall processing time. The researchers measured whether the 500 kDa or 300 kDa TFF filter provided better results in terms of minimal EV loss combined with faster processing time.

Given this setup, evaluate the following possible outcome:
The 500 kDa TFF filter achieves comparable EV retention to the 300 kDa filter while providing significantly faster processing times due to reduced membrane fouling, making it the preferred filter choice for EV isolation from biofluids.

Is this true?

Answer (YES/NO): YES